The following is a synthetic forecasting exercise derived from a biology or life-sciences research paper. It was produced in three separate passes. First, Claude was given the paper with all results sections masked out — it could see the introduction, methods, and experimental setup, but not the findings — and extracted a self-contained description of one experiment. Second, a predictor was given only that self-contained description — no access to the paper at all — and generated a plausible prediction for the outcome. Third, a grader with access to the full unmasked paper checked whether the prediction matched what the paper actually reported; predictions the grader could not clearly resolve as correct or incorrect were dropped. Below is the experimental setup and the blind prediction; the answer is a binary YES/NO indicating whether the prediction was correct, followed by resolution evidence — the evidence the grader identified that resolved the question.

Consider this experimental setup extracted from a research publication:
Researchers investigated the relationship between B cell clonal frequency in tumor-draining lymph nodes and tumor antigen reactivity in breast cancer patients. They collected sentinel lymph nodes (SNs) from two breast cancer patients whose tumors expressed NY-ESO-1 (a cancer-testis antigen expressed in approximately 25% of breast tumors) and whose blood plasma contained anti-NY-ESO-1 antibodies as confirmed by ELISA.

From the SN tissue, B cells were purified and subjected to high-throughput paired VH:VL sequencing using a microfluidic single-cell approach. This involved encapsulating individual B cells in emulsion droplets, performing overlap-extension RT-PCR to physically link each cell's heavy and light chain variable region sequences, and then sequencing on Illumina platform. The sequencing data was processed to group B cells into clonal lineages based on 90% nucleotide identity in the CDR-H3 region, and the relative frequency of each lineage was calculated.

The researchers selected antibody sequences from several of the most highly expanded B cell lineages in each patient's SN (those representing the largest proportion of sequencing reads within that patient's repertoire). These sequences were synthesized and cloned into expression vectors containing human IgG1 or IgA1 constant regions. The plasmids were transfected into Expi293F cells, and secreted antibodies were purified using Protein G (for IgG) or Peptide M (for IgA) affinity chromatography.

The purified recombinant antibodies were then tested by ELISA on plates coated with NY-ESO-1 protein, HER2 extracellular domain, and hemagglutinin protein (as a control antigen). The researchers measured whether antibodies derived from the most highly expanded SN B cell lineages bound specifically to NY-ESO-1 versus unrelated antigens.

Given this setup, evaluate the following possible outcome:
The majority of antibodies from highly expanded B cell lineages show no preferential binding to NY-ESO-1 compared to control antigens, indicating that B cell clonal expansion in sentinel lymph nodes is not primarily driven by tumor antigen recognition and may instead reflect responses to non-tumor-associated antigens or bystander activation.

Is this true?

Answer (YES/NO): NO